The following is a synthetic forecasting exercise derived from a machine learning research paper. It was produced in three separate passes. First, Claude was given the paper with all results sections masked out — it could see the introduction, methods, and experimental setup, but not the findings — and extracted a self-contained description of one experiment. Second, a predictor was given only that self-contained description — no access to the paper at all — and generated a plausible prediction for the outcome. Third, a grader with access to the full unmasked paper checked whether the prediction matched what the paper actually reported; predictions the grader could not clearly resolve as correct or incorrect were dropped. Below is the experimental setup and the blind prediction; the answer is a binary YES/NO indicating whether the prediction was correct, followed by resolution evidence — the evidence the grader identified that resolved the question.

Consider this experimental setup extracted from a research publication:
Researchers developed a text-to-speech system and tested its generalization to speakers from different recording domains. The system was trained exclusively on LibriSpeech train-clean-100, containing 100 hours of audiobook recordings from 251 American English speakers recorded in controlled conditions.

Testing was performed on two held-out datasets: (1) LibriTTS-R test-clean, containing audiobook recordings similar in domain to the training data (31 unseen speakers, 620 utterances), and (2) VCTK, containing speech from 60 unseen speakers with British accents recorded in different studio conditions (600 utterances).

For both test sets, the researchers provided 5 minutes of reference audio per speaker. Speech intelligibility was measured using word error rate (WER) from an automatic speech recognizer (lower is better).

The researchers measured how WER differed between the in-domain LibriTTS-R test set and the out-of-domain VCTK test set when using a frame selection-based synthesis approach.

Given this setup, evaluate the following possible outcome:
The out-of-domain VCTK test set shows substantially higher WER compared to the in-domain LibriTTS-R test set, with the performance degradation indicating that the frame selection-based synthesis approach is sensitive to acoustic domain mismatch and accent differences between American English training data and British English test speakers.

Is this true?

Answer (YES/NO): NO